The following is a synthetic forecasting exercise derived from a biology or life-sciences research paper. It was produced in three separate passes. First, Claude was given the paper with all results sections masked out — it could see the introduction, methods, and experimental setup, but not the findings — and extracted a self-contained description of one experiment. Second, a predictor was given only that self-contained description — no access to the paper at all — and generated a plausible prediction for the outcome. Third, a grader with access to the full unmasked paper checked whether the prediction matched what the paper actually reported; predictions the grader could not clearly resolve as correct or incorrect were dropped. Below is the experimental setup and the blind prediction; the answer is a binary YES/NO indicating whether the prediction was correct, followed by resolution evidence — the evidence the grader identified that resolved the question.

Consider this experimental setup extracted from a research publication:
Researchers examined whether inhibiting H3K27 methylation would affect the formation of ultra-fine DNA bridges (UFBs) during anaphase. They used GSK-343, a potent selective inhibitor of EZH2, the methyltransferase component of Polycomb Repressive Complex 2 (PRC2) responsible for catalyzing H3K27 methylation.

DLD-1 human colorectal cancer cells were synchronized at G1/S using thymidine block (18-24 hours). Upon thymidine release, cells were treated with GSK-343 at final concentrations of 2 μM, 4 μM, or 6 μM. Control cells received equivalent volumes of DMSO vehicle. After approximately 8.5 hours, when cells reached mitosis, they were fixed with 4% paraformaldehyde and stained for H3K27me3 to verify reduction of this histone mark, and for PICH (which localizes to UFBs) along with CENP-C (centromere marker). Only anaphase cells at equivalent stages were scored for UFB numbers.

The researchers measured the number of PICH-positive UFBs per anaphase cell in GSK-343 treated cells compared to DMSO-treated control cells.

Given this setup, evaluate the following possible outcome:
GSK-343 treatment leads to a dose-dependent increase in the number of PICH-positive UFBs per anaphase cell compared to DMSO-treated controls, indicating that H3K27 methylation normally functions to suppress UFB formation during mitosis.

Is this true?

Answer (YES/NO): YES